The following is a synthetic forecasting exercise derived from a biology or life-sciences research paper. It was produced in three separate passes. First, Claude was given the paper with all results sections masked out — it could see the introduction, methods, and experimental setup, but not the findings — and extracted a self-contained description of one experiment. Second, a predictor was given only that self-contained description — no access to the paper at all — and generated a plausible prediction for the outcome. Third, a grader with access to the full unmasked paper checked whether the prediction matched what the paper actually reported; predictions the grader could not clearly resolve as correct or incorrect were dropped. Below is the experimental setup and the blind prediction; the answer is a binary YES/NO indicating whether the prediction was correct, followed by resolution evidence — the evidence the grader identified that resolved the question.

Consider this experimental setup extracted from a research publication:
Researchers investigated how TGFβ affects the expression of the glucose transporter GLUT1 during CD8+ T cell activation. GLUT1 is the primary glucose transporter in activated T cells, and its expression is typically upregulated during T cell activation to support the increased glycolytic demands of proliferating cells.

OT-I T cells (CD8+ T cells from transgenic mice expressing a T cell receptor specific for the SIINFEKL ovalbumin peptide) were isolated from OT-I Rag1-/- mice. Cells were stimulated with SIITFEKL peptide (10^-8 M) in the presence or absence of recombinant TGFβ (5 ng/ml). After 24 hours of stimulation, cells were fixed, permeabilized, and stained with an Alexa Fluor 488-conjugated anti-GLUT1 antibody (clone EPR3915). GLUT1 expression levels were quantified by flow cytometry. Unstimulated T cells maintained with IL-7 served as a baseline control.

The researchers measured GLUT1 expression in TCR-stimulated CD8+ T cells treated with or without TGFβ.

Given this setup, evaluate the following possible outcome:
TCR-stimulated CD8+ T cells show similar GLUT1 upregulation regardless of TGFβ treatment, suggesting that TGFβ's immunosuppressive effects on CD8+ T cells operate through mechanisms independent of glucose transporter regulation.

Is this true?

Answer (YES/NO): NO